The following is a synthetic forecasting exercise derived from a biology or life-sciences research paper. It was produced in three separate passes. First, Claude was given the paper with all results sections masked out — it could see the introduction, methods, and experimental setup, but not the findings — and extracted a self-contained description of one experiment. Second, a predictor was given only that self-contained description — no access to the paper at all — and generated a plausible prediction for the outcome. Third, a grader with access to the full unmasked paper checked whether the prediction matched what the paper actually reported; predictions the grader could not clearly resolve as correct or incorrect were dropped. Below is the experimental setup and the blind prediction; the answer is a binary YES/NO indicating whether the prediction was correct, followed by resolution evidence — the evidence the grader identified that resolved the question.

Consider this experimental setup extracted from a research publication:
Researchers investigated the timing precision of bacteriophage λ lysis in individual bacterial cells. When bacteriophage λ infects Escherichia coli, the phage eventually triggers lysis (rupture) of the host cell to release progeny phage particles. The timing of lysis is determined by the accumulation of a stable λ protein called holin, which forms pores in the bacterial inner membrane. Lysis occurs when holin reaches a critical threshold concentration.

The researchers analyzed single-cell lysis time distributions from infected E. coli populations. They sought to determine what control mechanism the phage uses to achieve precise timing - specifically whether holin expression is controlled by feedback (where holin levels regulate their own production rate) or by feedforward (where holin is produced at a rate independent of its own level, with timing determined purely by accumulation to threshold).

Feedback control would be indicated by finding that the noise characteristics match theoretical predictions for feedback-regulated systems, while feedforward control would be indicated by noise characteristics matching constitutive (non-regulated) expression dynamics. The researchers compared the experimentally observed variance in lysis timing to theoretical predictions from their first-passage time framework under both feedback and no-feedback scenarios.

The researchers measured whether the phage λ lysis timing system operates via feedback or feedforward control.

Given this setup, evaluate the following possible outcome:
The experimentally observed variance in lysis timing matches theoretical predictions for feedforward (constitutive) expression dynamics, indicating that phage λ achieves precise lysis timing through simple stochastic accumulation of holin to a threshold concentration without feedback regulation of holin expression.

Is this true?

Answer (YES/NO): NO